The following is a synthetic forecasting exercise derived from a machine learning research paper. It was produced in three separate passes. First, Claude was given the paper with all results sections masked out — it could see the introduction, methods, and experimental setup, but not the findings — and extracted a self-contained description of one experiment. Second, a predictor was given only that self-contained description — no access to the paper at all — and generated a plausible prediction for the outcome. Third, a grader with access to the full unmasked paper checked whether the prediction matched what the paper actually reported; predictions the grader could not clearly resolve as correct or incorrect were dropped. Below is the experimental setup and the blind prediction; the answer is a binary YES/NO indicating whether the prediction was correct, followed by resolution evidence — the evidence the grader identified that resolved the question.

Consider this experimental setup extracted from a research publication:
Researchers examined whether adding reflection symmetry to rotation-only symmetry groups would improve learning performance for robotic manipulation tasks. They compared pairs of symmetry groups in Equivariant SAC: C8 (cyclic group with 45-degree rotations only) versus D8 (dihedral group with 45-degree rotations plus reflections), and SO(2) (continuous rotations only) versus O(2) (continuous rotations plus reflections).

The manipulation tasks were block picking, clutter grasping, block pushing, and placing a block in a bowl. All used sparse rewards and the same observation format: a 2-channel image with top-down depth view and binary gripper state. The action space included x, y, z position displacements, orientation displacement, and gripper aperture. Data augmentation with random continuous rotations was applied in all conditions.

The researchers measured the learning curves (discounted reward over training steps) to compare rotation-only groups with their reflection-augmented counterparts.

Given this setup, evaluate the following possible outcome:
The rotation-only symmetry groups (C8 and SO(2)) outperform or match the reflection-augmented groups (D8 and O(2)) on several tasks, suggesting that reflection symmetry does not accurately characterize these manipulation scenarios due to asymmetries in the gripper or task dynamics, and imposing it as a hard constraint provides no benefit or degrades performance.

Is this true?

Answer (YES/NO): NO